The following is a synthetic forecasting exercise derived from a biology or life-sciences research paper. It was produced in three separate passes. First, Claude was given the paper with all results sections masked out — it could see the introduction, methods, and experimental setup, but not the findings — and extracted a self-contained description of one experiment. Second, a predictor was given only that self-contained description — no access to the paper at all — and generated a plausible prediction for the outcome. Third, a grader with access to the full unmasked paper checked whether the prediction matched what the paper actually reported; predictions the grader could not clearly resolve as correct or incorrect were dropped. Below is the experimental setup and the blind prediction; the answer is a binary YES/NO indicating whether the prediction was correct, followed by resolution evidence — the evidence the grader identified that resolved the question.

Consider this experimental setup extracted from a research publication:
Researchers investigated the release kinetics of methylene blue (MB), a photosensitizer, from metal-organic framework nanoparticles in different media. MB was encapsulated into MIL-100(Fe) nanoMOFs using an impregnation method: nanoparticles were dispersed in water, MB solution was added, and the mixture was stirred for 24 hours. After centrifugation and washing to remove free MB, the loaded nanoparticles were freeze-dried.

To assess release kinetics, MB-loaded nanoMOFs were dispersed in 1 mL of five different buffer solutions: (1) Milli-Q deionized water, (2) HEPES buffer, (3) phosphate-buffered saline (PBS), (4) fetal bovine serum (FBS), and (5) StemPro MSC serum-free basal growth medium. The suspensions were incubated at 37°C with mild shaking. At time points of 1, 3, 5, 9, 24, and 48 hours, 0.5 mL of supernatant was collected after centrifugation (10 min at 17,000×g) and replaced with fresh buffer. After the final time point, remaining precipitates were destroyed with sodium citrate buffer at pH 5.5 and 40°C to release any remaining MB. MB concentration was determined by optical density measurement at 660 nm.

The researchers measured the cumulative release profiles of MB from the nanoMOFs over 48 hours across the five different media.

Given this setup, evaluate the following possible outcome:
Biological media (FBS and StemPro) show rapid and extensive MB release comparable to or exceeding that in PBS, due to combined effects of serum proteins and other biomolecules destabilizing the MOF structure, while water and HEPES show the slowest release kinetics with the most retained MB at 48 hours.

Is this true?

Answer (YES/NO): NO